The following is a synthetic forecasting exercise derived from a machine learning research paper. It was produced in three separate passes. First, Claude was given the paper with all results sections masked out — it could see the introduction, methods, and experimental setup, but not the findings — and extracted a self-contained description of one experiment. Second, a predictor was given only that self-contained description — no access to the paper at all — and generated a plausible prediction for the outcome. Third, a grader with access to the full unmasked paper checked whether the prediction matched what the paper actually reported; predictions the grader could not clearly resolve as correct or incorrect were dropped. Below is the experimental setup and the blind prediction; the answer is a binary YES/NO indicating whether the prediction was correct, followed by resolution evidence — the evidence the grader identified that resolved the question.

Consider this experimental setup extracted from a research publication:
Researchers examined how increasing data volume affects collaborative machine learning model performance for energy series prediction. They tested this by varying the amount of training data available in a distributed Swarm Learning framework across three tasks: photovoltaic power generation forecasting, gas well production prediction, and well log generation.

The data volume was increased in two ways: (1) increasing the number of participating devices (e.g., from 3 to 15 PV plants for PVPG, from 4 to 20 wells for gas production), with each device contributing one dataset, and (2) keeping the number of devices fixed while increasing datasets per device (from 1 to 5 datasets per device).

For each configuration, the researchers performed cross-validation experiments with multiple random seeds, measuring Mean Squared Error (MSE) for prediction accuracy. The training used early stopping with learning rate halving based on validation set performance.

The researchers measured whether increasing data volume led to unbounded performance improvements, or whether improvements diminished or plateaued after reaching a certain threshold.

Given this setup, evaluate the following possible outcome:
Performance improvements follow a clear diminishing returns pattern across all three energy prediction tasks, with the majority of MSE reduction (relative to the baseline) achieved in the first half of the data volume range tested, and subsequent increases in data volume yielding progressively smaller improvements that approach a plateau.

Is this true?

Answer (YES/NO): NO